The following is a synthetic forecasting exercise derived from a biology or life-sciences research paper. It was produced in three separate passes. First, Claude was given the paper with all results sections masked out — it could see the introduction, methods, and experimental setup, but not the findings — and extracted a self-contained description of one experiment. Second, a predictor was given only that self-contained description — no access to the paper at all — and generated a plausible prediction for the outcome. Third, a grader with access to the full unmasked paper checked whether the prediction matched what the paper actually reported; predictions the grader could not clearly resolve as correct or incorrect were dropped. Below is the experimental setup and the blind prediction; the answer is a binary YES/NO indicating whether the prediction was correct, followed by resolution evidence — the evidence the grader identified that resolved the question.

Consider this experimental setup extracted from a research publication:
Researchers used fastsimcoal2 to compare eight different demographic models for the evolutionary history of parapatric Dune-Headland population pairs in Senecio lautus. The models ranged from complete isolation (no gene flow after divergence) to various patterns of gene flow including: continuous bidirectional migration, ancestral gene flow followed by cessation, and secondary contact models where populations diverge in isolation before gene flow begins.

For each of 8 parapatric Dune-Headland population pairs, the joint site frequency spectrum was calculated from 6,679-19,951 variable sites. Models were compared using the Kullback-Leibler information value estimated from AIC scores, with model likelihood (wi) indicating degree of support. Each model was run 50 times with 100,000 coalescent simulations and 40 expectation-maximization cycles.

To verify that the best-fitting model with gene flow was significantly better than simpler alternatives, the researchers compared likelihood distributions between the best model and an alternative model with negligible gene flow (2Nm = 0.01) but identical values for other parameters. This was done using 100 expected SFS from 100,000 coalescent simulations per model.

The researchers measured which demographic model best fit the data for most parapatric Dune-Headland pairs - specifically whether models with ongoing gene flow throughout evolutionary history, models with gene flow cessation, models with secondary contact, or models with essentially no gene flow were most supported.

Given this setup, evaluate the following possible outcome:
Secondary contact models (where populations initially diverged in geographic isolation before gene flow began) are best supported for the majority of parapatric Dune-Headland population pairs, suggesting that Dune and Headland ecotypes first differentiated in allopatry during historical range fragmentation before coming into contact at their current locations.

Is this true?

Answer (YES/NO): YES